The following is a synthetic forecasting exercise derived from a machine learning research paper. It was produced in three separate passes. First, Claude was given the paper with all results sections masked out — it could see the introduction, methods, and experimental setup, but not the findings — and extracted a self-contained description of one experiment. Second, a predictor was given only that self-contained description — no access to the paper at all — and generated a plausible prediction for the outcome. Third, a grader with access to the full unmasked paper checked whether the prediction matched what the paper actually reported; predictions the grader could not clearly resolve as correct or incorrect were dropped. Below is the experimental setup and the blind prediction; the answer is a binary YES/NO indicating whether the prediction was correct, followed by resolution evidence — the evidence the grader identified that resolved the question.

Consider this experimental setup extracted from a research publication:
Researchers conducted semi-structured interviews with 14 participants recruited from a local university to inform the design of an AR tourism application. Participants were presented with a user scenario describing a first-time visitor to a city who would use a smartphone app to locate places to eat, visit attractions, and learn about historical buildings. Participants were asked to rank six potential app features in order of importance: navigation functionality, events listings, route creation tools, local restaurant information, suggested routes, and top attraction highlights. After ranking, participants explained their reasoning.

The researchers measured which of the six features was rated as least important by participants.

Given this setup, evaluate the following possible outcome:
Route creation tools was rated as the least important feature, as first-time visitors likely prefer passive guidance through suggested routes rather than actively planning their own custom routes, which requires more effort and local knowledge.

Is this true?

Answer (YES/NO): NO